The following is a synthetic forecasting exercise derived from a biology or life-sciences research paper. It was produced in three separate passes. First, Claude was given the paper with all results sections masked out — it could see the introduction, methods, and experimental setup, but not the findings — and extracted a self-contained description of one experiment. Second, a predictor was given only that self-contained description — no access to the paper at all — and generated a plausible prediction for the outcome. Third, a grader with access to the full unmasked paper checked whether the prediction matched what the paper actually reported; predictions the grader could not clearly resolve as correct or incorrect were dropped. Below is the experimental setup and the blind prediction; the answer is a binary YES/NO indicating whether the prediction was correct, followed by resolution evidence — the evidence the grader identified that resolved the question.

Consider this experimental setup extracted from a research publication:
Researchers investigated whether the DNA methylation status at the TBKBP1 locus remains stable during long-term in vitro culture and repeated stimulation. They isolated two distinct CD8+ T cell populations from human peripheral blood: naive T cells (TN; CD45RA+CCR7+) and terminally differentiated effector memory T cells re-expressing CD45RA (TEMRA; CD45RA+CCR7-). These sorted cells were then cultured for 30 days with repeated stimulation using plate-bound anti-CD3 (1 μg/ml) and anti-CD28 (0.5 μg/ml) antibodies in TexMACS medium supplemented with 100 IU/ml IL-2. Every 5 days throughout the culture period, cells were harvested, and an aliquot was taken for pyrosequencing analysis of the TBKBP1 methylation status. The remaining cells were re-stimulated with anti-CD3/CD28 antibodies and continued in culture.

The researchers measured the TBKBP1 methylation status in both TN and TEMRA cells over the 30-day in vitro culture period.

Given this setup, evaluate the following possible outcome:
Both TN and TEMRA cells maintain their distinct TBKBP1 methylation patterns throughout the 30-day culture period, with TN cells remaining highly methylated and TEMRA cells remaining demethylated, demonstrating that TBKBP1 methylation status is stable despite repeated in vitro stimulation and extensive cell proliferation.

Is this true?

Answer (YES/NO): YES